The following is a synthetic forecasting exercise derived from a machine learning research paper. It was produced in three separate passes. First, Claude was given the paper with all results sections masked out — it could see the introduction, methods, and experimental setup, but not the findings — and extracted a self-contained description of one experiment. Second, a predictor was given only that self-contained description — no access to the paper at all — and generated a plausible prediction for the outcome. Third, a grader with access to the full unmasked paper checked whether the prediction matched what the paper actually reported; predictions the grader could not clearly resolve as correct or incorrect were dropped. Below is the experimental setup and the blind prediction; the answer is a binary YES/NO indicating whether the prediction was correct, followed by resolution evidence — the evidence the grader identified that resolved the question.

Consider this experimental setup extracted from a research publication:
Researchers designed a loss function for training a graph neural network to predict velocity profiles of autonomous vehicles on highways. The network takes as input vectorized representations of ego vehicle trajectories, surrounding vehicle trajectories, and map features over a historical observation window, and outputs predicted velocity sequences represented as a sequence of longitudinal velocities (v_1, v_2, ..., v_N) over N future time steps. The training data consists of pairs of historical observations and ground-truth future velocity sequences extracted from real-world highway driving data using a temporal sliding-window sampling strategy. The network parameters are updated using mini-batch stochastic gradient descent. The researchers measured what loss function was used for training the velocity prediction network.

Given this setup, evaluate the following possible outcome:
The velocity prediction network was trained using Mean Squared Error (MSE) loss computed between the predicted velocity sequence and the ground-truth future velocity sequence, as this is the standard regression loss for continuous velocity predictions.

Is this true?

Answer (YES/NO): YES